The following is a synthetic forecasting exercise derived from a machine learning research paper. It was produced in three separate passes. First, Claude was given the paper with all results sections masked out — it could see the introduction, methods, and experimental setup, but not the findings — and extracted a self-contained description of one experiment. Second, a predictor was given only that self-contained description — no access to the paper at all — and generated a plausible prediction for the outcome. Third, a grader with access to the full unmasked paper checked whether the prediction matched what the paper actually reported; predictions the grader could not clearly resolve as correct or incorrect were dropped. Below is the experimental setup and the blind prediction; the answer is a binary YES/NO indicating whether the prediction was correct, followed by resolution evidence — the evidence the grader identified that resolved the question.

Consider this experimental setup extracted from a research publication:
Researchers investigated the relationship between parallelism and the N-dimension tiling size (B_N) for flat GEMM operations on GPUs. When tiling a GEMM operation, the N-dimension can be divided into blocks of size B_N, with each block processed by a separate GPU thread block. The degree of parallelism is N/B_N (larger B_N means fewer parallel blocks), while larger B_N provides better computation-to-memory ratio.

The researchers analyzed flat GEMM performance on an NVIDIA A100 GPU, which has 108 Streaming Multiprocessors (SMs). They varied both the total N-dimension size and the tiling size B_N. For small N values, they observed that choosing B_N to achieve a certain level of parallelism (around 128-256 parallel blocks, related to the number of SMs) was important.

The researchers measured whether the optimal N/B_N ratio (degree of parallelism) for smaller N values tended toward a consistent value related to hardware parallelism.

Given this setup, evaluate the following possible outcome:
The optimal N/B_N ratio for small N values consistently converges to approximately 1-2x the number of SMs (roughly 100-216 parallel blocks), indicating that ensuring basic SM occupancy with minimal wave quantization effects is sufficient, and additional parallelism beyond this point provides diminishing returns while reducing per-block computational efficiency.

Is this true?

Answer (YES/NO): NO